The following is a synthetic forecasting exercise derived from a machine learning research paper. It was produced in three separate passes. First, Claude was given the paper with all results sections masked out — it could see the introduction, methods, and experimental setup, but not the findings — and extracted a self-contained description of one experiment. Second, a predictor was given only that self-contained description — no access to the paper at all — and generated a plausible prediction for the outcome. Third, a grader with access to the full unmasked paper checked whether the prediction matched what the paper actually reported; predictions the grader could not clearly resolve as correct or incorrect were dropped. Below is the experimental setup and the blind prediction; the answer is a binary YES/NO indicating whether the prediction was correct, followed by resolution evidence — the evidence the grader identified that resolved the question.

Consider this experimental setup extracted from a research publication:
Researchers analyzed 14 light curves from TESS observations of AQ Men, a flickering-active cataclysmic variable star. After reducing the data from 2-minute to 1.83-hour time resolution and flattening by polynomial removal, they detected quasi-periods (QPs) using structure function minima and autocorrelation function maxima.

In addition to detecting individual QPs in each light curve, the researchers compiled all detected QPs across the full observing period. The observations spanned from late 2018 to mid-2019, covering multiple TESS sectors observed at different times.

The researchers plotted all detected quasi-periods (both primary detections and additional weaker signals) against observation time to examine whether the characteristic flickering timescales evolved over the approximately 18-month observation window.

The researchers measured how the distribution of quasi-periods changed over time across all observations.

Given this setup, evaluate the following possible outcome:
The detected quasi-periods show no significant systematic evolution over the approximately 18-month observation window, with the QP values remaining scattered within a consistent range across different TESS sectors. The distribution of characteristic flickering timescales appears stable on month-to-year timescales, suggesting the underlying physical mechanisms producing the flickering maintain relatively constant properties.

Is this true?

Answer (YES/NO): NO